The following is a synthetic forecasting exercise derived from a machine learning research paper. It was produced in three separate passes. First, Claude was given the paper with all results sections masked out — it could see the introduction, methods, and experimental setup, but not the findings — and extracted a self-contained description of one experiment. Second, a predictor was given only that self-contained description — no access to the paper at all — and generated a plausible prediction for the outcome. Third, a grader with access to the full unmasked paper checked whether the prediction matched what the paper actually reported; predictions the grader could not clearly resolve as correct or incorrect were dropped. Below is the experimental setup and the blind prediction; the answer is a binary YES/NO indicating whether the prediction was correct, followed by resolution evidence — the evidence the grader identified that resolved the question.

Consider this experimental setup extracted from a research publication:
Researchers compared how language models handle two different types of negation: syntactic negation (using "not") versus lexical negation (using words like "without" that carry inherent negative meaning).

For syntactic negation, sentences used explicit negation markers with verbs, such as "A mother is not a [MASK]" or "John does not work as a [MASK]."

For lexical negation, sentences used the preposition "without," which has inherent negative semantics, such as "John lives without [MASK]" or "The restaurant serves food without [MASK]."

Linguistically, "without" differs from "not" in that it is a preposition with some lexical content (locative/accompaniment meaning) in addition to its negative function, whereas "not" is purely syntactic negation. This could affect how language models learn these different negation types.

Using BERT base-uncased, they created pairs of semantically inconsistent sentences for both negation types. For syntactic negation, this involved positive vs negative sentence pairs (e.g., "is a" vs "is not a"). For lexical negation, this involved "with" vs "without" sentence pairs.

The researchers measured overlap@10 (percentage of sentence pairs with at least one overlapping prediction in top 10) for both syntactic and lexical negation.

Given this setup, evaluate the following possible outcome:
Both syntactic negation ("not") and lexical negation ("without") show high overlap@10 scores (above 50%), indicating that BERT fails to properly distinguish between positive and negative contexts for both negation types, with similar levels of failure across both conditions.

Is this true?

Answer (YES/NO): NO